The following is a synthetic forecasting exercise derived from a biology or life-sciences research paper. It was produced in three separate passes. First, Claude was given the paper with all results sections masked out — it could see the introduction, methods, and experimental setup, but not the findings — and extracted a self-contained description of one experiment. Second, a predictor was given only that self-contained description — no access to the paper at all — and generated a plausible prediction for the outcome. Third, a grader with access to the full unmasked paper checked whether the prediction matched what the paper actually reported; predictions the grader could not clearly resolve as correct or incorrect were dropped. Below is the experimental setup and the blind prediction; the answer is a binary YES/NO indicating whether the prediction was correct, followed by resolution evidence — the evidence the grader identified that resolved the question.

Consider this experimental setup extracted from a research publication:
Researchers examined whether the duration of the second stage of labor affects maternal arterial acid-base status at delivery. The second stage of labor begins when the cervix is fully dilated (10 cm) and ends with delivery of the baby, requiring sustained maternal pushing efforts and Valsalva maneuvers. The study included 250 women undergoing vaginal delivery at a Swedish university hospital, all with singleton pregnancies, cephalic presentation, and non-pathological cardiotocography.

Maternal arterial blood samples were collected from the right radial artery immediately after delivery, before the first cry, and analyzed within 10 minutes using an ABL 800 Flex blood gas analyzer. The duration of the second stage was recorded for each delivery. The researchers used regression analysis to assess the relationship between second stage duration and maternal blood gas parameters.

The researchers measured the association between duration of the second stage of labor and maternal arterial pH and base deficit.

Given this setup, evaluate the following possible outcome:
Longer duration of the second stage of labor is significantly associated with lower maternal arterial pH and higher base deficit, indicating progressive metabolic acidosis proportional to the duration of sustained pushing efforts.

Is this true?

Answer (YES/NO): NO